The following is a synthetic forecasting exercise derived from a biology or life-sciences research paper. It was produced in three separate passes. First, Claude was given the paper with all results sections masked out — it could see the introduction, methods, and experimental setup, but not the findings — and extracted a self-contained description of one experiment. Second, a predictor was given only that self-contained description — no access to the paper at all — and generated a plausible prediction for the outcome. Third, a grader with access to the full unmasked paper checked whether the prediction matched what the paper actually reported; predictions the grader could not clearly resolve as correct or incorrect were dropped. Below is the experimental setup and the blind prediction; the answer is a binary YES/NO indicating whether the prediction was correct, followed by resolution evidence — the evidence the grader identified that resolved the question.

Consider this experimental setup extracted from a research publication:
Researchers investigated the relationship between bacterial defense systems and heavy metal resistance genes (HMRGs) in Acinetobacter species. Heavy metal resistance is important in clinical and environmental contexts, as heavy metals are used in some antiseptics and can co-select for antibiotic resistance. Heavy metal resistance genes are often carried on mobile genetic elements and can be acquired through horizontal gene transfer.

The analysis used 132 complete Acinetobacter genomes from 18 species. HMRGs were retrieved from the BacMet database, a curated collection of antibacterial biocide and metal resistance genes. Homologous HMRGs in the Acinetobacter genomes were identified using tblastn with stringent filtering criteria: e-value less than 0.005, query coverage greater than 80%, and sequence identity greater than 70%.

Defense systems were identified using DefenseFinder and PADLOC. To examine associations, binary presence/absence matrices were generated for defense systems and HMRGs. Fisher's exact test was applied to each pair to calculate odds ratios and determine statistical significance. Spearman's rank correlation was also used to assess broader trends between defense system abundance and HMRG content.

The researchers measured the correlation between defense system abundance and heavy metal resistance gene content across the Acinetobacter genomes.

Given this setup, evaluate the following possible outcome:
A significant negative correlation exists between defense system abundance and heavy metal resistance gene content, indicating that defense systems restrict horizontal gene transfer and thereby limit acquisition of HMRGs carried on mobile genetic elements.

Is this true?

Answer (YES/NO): NO